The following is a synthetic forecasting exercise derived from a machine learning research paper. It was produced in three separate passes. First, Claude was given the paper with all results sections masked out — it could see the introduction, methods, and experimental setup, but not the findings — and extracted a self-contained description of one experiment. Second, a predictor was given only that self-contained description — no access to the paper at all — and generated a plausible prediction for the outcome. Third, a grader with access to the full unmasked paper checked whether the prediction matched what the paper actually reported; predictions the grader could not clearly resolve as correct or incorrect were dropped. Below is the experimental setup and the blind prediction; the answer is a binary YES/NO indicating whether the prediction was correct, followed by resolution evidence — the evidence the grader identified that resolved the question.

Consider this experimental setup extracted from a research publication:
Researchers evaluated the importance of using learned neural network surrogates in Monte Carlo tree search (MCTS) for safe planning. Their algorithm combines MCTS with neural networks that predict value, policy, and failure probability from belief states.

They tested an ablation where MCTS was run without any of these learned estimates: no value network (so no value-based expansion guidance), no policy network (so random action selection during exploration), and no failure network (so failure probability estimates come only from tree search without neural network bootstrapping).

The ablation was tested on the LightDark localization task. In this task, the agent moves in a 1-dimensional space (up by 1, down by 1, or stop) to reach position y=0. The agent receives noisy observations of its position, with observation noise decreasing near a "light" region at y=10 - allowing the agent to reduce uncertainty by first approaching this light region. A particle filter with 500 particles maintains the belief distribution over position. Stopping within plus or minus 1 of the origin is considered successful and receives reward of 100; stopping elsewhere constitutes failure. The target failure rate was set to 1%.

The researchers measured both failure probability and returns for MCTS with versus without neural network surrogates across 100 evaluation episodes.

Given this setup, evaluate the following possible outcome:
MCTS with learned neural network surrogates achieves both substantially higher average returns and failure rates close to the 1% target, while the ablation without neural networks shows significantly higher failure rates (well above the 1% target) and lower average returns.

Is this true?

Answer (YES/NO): NO